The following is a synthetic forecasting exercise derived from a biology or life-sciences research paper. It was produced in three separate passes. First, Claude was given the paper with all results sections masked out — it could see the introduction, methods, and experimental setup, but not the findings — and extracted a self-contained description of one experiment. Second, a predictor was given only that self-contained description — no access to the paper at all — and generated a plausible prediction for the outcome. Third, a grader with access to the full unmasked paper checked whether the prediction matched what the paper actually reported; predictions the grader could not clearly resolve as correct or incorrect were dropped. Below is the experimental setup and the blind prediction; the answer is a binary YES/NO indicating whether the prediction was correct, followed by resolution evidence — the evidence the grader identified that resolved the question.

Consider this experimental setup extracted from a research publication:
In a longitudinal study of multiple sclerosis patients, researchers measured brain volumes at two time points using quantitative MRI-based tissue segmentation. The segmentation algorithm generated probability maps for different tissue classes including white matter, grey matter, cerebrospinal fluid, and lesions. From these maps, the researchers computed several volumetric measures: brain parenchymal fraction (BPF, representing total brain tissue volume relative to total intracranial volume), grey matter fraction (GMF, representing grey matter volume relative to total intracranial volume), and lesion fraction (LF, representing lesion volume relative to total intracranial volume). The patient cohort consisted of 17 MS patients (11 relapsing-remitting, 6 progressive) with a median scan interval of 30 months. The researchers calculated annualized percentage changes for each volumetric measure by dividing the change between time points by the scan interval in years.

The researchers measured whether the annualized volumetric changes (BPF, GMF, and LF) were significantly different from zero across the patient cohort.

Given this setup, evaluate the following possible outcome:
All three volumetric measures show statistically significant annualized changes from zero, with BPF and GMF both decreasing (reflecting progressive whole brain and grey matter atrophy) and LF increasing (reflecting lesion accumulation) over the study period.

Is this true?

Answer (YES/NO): NO